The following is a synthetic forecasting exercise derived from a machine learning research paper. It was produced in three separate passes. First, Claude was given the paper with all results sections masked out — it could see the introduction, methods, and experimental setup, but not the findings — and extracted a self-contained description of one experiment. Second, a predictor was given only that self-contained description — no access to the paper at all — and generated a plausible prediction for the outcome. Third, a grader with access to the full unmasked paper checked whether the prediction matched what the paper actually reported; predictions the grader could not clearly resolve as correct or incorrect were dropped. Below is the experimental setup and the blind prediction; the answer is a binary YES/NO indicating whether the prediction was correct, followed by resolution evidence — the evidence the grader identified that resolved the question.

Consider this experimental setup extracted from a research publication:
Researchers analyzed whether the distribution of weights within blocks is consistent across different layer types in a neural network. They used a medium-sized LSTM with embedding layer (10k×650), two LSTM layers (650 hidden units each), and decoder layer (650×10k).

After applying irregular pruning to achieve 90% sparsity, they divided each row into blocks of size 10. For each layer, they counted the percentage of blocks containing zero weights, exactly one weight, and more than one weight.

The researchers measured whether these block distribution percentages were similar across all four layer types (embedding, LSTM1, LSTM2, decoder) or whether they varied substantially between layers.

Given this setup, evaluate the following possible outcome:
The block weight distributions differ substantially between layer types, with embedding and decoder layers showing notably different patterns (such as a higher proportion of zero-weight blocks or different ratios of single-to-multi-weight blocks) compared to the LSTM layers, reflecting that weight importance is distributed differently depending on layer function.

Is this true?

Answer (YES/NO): NO